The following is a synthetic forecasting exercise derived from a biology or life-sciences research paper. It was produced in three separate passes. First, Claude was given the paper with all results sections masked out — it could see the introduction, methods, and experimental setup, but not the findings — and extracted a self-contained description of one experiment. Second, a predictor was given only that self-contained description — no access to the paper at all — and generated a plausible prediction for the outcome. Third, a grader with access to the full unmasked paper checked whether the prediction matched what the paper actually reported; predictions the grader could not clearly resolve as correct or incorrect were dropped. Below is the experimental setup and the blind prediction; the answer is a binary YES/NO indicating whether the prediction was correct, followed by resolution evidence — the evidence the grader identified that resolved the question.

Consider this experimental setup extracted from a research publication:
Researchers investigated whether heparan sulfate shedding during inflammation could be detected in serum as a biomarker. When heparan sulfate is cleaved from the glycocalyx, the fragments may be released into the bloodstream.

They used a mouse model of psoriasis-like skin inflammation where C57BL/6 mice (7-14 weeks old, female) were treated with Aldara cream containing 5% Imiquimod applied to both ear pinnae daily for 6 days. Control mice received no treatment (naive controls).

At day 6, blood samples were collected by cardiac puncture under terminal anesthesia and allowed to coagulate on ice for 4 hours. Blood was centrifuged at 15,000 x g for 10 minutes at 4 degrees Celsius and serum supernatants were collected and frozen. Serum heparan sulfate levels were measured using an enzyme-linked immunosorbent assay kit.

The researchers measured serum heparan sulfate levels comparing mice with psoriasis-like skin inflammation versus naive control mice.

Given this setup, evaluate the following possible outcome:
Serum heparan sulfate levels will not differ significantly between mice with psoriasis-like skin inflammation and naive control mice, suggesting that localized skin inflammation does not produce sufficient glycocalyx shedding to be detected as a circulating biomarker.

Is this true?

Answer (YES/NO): NO